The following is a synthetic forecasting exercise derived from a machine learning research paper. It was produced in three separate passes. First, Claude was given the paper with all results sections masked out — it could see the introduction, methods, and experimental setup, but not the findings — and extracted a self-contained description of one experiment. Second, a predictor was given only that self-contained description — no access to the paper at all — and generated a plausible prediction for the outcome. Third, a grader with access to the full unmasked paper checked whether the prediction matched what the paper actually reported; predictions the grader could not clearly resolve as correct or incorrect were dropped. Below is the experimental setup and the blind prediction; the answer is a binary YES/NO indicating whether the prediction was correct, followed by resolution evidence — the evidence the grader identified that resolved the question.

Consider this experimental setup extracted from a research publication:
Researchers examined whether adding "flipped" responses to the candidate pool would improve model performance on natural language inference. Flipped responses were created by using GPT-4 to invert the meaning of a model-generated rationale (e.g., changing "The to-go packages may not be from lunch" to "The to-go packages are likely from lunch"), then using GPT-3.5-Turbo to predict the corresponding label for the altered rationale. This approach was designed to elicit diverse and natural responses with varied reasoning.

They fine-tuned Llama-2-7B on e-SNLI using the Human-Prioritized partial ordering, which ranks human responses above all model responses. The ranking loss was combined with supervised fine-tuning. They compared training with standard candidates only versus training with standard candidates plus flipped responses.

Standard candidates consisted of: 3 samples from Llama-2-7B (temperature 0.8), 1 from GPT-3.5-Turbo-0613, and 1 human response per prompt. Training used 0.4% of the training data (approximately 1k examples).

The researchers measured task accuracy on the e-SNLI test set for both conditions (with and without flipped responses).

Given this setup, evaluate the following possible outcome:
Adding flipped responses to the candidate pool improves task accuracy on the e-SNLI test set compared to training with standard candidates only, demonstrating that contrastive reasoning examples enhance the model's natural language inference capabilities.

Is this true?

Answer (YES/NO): NO